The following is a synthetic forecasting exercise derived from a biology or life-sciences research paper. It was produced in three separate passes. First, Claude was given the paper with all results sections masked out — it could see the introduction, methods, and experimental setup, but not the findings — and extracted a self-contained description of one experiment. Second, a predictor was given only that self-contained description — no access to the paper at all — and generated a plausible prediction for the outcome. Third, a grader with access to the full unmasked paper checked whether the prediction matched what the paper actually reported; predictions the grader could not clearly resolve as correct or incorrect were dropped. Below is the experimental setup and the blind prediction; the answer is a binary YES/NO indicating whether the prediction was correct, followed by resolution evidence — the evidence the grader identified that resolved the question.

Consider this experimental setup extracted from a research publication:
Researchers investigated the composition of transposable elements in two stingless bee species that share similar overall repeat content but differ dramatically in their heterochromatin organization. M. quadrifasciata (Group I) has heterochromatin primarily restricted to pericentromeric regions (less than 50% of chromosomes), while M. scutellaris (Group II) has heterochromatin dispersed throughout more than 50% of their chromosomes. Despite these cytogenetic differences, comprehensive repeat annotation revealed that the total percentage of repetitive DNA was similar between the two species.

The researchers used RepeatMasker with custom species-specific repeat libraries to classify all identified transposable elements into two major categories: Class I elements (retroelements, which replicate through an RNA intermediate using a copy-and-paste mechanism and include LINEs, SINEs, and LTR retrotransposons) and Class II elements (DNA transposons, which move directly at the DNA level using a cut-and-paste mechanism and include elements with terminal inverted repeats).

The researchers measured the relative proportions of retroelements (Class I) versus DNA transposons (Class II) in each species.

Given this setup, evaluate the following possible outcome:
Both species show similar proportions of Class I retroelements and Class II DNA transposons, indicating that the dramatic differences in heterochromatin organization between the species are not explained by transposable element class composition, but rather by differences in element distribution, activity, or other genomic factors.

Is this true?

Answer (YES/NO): NO